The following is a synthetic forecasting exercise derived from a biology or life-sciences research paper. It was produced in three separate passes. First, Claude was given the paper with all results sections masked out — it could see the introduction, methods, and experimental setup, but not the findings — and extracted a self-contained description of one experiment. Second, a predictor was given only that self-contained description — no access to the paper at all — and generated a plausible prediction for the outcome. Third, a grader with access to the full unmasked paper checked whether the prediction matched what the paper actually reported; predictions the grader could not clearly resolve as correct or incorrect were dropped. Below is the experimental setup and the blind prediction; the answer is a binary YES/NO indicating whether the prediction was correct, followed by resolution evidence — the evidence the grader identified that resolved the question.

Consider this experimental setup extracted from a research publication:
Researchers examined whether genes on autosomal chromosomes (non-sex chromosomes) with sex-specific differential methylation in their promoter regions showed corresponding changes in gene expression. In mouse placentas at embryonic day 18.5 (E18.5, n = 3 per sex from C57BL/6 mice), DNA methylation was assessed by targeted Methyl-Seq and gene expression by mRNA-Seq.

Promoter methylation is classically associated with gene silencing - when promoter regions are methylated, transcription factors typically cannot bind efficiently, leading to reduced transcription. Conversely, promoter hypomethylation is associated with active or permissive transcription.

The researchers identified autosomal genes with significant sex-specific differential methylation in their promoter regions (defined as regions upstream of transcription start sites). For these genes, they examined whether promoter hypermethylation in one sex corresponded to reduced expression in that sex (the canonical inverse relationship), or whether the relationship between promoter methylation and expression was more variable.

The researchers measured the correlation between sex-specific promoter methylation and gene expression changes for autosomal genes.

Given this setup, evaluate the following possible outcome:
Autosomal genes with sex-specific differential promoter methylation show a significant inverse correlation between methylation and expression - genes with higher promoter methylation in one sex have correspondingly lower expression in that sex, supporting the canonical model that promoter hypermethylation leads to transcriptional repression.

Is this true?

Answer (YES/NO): NO